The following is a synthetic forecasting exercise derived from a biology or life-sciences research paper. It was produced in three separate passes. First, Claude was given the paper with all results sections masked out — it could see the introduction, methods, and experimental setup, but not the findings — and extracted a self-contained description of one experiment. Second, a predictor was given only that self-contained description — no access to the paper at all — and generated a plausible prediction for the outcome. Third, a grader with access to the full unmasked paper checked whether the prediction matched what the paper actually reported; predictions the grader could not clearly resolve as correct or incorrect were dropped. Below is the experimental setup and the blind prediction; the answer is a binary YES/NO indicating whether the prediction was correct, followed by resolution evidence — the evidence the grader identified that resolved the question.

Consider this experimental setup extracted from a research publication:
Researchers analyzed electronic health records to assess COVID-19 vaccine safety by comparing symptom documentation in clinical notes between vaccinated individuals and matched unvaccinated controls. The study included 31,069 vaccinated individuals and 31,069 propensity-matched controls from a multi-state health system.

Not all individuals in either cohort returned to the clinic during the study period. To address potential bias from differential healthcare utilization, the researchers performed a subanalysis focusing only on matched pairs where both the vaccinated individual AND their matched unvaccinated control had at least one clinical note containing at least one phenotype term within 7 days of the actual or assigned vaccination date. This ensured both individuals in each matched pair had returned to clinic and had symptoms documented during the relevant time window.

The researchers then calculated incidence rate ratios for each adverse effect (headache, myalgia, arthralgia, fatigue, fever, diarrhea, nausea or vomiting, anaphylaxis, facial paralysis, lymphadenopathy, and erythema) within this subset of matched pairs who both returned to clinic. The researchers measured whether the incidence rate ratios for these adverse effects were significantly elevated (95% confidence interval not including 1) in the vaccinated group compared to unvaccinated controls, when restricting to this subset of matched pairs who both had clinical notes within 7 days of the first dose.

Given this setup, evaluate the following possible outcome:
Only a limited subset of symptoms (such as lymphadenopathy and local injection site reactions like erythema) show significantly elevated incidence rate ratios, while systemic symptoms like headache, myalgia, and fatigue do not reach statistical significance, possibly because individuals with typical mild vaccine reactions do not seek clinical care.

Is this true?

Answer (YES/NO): NO